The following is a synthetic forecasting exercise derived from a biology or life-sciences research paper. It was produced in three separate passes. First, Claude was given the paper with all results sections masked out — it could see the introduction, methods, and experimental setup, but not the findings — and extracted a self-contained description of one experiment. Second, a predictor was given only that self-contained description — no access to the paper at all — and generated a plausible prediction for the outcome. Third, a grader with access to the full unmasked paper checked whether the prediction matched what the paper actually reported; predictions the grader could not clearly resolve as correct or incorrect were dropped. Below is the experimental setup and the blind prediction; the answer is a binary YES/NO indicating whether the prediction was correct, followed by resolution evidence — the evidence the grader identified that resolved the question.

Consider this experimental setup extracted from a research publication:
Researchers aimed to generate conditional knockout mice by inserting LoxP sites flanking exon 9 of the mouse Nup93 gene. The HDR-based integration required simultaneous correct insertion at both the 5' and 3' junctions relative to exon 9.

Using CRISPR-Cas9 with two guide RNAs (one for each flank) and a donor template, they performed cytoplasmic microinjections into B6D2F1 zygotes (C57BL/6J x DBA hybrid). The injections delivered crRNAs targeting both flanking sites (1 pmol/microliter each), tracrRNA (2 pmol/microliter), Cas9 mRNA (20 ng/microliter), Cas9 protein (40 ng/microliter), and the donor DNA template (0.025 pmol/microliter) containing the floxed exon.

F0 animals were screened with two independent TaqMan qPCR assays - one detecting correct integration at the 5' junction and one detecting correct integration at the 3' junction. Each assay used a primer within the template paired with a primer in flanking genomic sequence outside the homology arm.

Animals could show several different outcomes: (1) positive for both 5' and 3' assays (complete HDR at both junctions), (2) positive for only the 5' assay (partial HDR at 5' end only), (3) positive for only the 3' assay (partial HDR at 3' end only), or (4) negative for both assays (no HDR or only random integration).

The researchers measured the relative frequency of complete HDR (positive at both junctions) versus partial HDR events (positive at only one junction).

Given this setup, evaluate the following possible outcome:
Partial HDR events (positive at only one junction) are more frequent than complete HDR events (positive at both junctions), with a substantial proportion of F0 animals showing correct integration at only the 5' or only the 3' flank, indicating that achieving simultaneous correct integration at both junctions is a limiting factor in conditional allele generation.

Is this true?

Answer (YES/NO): YES